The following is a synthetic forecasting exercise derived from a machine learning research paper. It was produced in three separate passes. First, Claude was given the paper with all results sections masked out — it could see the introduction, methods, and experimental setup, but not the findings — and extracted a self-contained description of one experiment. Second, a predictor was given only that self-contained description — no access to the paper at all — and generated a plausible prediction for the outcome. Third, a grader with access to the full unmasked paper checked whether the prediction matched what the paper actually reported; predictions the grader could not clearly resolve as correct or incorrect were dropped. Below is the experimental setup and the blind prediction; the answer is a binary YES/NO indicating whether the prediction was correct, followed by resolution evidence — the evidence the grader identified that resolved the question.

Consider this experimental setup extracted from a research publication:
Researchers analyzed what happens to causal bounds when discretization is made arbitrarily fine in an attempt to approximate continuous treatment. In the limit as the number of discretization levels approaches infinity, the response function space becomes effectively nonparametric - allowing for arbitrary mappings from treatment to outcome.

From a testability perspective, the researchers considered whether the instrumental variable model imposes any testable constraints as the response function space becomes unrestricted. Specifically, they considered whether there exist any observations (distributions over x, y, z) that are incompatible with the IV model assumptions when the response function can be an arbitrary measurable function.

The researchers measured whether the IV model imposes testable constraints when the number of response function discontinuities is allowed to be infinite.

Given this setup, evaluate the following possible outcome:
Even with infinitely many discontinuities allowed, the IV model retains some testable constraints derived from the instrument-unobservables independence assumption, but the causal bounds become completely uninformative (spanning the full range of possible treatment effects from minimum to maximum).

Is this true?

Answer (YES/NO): NO